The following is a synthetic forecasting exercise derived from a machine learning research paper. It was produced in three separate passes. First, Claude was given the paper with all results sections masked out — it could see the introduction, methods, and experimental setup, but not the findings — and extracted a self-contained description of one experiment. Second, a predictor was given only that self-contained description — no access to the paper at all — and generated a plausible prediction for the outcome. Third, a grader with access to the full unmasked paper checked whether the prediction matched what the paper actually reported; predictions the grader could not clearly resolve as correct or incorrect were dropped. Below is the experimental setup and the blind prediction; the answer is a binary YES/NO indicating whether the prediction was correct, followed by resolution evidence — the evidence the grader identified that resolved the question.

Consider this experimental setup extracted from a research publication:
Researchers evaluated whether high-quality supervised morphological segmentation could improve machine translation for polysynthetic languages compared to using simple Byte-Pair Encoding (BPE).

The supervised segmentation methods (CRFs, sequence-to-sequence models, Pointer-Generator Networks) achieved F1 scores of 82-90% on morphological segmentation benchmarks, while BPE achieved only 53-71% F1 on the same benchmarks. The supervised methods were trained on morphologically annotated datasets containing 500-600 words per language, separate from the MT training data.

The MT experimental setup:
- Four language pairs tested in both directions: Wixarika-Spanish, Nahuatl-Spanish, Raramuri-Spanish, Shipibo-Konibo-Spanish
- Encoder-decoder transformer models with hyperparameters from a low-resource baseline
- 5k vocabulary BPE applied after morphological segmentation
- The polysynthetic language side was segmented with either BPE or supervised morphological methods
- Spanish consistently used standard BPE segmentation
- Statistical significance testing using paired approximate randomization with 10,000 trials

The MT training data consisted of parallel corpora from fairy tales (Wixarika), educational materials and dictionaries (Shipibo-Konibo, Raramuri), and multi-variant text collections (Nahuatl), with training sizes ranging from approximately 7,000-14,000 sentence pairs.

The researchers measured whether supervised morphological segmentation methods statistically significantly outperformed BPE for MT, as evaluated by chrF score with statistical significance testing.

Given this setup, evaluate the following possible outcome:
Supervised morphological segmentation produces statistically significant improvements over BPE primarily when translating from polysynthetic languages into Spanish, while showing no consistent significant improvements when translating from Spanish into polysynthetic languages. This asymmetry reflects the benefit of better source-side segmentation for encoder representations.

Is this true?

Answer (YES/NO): NO